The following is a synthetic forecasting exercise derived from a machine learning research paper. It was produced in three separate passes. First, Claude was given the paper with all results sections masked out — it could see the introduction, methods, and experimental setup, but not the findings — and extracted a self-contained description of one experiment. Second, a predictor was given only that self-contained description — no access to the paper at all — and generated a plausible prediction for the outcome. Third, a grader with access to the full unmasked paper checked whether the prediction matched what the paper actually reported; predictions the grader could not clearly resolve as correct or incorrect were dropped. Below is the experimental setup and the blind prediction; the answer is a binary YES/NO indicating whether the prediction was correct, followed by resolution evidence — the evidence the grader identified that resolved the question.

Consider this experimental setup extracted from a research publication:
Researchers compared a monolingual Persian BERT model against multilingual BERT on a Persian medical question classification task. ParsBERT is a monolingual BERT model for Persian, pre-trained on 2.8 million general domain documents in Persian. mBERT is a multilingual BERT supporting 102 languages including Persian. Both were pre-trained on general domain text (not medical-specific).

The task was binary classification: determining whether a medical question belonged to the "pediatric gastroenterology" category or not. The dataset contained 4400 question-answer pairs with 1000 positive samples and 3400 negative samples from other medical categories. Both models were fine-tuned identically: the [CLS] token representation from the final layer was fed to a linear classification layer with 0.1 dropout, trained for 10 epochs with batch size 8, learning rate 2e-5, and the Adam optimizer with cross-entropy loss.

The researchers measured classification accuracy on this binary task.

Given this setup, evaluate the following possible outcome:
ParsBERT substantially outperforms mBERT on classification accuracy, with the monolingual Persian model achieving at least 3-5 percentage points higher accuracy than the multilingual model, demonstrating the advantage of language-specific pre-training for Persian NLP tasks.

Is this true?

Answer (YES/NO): YES